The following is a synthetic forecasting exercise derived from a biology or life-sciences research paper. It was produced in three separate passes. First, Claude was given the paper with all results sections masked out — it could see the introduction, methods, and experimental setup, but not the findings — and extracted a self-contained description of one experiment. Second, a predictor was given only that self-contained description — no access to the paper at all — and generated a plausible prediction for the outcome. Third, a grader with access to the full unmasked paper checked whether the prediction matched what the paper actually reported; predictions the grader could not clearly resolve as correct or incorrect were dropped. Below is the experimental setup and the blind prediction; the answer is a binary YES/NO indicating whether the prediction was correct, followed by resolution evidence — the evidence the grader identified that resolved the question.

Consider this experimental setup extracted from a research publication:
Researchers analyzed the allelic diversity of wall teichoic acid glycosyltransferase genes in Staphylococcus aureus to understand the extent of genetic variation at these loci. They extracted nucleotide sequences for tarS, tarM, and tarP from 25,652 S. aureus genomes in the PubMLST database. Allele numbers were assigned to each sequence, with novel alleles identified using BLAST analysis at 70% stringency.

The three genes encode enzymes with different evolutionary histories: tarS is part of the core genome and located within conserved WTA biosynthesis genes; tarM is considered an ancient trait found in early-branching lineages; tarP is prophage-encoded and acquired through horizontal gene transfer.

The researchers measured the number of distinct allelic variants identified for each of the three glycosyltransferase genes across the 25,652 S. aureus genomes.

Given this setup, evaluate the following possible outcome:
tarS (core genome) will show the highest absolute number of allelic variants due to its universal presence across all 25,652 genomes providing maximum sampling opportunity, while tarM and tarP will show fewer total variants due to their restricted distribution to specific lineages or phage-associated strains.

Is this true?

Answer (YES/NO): YES